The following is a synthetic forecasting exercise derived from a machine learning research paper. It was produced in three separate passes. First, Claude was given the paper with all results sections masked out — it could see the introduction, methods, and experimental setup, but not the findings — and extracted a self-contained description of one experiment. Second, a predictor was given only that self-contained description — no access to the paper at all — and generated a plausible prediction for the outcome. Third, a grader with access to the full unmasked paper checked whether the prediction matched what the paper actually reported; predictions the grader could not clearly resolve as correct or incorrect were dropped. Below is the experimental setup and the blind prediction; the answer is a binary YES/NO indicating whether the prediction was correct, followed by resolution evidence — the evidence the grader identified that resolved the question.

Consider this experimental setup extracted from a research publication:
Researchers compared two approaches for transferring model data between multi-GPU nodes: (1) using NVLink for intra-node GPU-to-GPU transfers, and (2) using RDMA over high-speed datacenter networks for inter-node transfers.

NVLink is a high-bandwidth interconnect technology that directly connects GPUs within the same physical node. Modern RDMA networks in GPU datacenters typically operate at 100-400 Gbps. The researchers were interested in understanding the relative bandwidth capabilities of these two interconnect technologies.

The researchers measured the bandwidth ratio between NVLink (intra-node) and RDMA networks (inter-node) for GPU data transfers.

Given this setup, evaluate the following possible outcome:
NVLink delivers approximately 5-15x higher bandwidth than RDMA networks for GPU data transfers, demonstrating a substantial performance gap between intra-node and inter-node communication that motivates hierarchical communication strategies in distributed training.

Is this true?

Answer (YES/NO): NO